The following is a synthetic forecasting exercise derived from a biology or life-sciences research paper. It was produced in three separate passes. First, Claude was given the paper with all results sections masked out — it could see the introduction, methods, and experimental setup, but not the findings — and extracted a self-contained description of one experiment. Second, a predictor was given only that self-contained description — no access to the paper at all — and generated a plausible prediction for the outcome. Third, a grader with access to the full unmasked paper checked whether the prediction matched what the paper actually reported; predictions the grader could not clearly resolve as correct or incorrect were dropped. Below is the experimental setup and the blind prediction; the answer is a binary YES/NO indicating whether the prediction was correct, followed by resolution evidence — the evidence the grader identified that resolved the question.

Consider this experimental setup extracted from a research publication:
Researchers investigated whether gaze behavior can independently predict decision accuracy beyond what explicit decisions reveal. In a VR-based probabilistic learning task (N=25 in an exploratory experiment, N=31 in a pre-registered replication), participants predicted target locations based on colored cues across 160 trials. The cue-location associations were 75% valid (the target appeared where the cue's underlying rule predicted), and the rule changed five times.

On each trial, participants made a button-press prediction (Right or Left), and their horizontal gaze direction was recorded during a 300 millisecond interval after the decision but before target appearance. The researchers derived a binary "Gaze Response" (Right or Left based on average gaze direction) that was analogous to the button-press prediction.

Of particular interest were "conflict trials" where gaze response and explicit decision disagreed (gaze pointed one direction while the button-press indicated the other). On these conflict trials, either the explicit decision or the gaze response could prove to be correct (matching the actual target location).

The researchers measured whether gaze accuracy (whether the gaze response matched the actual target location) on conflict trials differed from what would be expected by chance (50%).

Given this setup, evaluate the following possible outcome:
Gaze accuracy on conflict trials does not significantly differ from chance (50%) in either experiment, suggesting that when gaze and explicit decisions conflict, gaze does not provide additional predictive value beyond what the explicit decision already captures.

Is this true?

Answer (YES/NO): NO